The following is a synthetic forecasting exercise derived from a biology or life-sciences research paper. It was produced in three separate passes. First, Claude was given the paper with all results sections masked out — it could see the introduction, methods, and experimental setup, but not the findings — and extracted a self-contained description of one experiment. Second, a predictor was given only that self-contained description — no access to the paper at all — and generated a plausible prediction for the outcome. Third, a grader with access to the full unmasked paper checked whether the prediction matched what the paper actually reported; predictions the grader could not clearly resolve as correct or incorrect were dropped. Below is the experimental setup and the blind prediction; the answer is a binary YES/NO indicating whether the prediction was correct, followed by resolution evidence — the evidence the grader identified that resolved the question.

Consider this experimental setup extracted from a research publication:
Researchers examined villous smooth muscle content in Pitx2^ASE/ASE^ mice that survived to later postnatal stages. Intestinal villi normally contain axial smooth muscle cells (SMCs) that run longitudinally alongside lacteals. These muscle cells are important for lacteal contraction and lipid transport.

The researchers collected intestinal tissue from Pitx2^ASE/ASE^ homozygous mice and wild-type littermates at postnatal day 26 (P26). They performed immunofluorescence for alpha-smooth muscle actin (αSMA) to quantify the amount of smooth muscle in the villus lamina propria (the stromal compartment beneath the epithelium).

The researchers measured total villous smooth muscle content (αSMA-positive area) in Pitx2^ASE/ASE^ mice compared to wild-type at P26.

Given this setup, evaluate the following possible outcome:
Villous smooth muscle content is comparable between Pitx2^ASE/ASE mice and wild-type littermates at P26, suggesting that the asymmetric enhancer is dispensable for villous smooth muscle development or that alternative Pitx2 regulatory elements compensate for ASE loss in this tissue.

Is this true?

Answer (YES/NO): NO